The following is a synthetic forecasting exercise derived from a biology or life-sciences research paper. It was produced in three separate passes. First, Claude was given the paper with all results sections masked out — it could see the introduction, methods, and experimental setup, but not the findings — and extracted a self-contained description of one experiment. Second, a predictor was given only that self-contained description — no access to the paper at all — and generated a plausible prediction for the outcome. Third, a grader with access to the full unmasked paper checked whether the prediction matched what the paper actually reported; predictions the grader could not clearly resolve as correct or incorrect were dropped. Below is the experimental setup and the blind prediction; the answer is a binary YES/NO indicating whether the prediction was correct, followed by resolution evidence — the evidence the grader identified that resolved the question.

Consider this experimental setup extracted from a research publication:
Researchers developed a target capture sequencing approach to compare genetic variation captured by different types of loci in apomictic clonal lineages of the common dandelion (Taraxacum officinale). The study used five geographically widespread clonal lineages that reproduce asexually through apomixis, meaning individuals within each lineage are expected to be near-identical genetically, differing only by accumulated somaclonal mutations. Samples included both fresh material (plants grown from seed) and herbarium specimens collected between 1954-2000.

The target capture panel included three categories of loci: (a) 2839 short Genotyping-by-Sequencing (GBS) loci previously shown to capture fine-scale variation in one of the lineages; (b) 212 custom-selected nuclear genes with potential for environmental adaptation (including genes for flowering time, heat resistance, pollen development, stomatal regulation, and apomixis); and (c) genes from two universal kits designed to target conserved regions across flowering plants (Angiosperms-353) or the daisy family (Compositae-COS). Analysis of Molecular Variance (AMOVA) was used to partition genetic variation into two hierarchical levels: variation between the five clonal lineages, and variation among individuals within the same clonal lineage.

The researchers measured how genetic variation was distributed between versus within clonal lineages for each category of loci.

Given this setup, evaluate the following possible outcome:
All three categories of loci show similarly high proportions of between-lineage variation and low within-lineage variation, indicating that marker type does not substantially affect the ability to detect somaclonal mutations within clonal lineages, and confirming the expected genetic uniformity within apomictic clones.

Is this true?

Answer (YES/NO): NO